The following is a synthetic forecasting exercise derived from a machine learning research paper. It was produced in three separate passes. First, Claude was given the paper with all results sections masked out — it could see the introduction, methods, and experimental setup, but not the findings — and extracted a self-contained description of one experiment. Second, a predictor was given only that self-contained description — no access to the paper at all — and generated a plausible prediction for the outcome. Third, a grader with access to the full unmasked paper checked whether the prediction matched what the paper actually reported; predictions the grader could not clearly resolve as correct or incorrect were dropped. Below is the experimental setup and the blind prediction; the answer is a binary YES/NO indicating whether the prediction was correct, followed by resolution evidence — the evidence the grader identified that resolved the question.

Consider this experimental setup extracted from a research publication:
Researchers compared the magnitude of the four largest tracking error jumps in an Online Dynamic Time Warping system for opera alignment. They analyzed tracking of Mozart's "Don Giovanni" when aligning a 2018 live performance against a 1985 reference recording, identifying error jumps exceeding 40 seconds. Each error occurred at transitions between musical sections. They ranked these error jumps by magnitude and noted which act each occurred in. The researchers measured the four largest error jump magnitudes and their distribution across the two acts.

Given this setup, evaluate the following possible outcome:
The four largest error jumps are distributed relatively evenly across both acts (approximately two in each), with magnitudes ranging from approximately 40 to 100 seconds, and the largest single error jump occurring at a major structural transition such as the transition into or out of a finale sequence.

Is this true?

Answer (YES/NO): NO